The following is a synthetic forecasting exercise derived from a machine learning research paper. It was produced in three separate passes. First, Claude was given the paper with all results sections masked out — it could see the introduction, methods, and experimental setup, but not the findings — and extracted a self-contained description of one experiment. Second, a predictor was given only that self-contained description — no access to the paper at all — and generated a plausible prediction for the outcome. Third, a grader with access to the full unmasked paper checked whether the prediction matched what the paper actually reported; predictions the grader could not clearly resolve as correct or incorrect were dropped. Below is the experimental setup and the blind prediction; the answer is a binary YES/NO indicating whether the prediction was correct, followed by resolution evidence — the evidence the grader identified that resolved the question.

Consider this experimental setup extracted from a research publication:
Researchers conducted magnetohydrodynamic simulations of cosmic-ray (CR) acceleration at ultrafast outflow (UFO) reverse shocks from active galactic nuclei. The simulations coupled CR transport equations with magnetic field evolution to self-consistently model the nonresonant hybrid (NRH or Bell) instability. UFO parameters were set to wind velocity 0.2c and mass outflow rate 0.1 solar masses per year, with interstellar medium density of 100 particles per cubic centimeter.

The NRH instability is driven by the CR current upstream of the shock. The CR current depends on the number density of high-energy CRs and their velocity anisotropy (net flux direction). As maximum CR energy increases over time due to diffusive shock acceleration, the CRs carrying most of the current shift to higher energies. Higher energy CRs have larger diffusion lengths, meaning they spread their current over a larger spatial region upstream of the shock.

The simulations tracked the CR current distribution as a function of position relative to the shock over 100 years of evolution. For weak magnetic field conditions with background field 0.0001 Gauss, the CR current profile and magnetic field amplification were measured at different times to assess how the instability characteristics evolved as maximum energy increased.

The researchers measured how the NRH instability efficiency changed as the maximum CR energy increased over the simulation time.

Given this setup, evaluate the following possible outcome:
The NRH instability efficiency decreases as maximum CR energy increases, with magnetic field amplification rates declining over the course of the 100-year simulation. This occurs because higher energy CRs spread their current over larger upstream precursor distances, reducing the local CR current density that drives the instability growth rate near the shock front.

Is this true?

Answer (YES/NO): YES